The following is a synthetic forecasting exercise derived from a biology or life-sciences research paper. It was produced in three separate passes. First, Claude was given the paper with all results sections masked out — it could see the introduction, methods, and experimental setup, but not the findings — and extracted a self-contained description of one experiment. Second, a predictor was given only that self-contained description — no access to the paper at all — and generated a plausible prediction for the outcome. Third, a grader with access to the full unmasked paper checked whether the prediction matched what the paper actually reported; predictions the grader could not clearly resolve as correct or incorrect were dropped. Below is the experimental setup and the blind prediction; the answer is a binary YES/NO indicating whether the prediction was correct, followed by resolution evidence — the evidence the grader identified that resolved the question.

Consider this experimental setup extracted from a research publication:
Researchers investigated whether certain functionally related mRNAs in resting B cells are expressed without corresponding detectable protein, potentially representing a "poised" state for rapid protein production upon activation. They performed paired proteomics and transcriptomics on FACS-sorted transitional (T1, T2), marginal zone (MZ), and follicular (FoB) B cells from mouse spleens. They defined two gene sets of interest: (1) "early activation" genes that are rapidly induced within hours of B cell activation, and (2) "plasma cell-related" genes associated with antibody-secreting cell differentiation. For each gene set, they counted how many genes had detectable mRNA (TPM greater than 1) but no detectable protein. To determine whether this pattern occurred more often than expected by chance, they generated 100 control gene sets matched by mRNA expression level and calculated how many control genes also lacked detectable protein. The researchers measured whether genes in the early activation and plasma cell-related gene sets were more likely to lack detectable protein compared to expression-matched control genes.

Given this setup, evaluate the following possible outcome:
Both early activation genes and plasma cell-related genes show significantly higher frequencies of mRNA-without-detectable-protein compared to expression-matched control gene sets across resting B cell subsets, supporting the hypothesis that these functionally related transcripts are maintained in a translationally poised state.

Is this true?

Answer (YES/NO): NO